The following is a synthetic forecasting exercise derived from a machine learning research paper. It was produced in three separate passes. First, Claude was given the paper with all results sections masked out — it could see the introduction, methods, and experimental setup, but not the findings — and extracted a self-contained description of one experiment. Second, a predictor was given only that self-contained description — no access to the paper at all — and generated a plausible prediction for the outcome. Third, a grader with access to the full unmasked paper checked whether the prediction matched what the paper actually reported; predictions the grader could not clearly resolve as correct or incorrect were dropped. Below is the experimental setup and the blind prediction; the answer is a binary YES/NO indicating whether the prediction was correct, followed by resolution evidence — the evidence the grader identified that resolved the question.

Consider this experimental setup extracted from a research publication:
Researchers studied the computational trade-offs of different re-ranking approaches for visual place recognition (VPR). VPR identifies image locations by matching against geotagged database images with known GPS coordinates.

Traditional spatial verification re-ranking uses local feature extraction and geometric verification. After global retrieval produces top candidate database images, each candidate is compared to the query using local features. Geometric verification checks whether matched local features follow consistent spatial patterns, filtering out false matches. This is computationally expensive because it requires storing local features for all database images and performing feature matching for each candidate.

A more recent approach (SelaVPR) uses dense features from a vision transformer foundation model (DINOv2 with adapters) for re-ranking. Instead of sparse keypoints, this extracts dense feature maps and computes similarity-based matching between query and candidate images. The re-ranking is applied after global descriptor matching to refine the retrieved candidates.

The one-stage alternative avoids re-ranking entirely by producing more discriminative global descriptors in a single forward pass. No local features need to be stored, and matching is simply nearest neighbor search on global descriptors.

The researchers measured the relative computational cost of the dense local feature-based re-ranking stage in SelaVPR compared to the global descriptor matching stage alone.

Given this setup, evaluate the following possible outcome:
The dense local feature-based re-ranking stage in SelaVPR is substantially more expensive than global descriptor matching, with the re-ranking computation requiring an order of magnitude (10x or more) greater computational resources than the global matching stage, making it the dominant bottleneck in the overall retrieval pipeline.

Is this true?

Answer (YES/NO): NO